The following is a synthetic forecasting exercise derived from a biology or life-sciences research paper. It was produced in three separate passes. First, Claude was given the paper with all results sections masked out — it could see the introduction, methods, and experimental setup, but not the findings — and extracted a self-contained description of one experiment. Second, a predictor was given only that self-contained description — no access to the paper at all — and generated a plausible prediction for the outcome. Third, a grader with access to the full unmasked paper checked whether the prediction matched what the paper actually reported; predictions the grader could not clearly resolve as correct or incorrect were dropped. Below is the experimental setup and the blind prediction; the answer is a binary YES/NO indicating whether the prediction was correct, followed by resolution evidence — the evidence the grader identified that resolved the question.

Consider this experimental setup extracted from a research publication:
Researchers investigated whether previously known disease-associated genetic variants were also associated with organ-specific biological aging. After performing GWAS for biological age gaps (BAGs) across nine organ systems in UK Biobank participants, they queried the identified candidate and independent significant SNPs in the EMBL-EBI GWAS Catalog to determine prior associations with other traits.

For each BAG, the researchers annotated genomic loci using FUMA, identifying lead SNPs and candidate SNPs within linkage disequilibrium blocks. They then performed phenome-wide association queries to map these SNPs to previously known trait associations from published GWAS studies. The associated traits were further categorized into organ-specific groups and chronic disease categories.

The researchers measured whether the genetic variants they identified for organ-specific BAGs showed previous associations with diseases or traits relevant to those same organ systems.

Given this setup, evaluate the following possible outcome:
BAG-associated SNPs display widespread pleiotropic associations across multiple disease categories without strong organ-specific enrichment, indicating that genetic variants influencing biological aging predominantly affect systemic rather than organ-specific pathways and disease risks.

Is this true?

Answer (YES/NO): NO